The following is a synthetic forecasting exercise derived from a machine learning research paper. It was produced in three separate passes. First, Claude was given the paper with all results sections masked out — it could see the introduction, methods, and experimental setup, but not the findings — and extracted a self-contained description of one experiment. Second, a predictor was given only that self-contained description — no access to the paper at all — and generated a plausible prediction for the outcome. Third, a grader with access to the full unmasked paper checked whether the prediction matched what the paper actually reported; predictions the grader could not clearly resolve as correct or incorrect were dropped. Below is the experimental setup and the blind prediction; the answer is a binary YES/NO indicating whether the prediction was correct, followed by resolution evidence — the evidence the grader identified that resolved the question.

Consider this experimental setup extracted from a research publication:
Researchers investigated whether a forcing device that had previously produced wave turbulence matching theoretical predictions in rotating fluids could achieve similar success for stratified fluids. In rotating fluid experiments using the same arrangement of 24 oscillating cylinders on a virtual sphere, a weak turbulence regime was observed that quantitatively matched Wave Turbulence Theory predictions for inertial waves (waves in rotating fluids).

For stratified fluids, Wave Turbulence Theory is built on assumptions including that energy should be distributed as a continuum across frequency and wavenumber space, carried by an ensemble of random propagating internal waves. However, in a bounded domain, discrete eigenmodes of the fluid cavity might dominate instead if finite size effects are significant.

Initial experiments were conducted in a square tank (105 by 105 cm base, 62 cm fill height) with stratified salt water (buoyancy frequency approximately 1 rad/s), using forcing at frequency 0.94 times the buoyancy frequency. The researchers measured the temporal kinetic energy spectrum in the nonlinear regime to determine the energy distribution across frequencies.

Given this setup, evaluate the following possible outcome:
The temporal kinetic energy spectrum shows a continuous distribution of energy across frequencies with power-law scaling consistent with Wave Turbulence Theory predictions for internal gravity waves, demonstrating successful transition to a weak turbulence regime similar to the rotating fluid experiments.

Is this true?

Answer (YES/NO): NO